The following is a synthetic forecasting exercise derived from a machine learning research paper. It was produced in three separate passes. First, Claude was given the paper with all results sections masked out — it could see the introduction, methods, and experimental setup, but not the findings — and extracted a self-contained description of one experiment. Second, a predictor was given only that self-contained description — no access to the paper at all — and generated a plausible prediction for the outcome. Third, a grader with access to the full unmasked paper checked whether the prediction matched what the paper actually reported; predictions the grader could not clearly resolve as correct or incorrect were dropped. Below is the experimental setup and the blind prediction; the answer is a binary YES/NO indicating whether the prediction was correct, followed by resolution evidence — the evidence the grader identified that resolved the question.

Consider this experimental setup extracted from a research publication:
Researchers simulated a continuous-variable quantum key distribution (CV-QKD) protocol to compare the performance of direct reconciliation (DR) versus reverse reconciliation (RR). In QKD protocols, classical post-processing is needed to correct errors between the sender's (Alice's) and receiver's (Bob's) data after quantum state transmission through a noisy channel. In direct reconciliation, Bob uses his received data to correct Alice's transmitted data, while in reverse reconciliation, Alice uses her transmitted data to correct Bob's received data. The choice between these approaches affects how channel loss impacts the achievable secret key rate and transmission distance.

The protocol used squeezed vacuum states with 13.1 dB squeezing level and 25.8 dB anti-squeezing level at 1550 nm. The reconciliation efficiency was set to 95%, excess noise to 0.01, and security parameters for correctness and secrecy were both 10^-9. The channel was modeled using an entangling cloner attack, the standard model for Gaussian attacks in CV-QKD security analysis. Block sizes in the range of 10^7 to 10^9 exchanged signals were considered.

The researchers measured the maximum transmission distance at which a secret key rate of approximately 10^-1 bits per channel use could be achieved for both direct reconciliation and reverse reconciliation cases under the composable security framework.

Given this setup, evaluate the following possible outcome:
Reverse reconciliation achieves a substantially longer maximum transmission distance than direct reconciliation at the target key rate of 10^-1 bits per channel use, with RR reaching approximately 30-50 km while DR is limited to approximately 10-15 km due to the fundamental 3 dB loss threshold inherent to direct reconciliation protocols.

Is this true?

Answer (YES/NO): NO